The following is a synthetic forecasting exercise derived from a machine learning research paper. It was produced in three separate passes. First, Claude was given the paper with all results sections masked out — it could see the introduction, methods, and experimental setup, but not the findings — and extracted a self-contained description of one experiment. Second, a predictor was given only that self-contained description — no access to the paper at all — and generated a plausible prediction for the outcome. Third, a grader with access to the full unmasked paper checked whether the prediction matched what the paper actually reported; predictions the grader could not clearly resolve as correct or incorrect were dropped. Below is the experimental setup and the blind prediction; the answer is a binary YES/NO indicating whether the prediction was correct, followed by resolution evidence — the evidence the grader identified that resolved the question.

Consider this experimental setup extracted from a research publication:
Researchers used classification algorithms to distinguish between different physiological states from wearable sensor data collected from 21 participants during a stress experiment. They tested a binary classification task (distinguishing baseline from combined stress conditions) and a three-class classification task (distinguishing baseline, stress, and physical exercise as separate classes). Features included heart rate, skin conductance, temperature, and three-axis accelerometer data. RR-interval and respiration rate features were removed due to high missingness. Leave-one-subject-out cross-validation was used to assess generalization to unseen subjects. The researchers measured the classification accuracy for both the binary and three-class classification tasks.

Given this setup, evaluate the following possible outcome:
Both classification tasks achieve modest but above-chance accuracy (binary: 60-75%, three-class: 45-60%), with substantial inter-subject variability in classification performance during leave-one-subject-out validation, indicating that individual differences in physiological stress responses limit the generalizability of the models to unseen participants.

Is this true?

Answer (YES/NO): NO